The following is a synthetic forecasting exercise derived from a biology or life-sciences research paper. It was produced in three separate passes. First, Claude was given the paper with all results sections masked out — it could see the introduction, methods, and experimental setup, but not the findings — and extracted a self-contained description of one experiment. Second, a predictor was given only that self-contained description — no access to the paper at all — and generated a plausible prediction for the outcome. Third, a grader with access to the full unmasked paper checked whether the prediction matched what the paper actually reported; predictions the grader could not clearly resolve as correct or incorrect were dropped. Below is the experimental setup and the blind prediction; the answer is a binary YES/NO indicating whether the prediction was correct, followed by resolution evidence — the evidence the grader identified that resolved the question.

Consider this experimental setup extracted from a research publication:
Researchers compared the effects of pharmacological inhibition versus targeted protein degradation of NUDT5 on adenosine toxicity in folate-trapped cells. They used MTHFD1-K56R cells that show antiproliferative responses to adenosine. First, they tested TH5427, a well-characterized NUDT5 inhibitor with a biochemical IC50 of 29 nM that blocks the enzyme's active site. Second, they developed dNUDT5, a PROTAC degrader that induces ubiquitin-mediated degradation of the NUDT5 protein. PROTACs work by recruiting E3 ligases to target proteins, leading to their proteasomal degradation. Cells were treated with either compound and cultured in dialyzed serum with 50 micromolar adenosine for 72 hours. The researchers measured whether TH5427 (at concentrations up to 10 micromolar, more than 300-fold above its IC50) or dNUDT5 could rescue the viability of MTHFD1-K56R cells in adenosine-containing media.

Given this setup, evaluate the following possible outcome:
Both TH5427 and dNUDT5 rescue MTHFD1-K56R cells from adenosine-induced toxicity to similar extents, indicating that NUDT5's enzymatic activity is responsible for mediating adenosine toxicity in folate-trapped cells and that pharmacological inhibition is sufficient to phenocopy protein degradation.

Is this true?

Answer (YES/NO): NO